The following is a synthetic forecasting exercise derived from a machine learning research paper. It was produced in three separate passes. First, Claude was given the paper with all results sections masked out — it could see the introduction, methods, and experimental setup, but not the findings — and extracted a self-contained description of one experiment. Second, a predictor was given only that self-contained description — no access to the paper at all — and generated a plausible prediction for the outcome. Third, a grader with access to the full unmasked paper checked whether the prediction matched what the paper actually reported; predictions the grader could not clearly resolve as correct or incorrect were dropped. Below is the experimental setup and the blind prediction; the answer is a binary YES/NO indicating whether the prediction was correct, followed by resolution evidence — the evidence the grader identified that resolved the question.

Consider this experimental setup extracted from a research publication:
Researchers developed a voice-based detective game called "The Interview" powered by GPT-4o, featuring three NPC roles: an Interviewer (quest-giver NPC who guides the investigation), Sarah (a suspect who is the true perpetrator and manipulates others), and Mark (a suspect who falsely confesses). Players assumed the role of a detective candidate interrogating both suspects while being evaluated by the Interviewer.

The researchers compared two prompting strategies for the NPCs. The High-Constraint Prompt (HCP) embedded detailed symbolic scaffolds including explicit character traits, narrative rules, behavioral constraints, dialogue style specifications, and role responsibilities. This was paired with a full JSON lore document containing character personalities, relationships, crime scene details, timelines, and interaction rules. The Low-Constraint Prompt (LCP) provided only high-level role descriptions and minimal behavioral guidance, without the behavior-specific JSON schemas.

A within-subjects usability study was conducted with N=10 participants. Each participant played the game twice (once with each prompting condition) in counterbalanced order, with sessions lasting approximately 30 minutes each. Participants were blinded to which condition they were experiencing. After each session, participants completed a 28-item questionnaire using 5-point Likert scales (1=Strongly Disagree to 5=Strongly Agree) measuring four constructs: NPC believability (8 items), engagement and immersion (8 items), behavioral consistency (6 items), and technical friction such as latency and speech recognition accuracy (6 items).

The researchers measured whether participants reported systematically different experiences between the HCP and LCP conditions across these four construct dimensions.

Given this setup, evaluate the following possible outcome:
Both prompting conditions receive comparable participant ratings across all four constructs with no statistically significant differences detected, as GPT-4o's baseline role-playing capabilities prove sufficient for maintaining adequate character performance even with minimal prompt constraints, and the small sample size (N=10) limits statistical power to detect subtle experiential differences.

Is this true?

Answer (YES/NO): YES